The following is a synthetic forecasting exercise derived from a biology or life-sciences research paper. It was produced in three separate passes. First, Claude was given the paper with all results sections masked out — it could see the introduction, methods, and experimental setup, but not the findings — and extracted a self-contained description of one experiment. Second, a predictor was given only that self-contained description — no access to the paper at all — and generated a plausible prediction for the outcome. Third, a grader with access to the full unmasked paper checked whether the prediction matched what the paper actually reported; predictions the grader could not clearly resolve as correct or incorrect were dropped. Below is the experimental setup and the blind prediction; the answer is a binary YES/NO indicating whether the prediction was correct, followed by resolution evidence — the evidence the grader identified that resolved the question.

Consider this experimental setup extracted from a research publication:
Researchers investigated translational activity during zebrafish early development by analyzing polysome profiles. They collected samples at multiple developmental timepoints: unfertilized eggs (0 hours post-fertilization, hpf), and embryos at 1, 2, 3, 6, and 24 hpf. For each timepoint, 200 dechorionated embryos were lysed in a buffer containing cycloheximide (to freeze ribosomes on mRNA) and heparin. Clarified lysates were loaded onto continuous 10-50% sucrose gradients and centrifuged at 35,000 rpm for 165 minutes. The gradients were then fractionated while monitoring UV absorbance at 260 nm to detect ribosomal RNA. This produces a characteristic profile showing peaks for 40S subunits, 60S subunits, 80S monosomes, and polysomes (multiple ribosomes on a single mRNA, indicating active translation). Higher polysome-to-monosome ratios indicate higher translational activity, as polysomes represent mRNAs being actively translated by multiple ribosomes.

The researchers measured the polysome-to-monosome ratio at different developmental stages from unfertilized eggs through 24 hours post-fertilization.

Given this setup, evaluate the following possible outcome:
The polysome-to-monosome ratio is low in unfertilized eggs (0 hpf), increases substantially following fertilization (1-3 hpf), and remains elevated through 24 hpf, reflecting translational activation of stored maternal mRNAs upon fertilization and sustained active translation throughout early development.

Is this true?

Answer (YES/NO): NO